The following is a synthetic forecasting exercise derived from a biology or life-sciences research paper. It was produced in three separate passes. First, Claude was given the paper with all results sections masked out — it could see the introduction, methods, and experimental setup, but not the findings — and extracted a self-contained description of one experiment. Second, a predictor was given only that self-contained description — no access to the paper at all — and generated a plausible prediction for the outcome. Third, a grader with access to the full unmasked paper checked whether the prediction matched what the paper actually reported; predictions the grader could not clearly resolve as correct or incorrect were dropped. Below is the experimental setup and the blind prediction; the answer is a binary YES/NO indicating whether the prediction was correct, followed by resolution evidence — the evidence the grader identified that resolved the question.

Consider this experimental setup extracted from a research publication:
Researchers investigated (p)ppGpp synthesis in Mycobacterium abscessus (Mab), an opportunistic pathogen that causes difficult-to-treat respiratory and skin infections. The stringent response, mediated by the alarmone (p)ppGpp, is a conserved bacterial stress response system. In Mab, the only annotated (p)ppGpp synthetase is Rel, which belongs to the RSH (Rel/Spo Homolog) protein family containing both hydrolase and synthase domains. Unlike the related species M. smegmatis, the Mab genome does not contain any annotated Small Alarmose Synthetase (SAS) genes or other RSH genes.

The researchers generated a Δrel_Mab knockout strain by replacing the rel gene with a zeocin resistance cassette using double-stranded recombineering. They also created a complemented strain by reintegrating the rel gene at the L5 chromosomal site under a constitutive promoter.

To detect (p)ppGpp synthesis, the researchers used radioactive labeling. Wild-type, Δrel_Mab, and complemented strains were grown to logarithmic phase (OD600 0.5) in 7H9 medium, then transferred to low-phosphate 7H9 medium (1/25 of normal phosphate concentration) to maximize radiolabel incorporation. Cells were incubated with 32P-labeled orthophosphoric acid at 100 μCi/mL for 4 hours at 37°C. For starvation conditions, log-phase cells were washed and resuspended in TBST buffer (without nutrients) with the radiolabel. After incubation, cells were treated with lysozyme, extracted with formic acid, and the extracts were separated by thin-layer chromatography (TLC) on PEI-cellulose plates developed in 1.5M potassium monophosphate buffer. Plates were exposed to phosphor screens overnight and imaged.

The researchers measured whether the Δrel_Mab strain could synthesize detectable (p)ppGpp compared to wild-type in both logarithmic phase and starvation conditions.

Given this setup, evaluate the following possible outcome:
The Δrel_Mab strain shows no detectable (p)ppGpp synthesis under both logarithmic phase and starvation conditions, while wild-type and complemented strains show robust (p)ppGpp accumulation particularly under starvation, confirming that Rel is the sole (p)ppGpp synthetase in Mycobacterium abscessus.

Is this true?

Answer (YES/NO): NO